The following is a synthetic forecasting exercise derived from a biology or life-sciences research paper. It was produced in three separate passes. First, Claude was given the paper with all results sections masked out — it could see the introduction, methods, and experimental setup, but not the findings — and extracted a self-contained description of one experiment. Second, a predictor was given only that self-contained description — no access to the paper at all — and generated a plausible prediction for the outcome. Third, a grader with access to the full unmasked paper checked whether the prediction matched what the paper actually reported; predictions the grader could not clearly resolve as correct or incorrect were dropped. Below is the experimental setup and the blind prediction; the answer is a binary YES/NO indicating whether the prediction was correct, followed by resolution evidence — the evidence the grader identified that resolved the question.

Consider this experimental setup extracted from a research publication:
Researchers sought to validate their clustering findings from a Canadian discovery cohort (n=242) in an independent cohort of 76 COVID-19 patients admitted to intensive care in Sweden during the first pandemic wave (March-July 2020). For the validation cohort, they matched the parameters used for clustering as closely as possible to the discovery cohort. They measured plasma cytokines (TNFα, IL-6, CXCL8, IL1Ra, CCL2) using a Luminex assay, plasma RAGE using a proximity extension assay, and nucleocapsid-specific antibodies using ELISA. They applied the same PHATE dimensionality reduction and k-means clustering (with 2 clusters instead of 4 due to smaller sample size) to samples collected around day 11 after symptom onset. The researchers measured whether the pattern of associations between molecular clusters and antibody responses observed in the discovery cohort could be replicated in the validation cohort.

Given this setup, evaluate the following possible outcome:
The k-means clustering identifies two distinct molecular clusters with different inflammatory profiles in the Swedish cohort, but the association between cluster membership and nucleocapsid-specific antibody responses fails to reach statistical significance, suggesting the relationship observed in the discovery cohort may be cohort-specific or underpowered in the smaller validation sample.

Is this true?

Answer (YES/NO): NO